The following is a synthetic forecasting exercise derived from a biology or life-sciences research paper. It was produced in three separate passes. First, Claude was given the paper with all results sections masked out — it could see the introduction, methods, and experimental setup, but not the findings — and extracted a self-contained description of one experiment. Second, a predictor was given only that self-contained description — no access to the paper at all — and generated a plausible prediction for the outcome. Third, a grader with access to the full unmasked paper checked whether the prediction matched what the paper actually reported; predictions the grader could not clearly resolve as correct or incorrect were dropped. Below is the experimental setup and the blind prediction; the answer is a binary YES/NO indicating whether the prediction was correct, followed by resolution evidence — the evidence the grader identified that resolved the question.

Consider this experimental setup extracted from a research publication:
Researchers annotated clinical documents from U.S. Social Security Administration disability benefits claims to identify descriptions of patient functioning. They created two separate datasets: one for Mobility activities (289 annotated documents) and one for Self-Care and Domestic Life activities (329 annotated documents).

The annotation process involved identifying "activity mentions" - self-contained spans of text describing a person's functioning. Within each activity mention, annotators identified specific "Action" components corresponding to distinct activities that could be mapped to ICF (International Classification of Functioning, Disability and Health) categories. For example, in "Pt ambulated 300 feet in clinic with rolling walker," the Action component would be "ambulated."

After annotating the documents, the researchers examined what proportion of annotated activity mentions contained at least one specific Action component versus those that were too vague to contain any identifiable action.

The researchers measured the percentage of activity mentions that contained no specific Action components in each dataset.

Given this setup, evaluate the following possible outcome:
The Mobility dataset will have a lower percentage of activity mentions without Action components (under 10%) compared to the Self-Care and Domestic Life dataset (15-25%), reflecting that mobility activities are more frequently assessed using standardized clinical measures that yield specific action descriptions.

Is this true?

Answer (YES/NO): NO